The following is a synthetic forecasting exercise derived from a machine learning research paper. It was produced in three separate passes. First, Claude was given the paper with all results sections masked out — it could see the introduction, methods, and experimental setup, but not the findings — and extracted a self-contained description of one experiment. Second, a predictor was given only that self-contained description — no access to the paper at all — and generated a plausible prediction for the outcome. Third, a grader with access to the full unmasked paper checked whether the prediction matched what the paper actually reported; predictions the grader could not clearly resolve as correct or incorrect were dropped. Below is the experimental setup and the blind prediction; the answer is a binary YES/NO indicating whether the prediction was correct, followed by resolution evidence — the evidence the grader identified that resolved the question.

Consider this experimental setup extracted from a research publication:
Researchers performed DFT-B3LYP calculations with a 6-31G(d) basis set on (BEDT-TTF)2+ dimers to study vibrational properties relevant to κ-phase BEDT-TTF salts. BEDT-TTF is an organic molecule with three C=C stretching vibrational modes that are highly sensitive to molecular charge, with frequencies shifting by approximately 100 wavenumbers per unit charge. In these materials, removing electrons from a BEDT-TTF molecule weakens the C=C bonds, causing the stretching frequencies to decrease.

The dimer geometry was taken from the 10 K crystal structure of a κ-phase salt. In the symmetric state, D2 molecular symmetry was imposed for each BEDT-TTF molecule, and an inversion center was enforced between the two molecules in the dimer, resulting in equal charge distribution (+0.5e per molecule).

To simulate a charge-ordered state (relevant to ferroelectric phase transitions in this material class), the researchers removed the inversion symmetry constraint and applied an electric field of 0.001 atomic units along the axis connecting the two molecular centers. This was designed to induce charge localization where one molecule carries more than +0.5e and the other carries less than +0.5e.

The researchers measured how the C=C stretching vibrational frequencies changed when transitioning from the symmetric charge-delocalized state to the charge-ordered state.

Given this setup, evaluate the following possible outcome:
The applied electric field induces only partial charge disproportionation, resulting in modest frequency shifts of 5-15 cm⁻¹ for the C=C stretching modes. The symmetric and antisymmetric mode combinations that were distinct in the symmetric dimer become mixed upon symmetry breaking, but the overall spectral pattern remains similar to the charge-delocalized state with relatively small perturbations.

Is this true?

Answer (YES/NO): NO